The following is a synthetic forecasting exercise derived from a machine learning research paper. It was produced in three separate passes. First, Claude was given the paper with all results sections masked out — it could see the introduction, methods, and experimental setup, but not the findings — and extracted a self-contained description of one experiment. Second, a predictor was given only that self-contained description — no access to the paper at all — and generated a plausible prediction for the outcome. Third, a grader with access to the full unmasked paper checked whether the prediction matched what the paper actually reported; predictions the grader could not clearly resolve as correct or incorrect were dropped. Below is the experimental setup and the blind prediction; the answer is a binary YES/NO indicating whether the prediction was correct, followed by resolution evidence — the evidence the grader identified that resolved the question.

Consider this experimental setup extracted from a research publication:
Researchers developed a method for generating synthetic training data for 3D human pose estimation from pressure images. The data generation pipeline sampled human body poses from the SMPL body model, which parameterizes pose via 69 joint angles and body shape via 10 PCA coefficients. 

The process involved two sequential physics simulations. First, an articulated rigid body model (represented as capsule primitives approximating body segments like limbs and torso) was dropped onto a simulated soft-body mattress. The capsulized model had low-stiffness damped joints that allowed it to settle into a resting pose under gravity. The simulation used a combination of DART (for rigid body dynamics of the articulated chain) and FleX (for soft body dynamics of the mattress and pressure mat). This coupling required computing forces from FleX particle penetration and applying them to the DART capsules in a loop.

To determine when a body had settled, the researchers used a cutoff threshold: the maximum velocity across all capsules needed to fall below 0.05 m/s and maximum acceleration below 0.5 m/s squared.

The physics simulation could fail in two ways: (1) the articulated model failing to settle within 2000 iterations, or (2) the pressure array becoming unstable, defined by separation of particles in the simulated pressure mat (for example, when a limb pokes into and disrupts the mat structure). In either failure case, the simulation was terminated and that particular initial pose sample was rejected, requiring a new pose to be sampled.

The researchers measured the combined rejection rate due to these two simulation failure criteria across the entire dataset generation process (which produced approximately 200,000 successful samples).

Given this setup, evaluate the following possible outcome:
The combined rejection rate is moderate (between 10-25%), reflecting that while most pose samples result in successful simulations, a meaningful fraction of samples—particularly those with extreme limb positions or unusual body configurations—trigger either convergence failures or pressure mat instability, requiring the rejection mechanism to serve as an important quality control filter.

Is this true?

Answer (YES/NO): YES